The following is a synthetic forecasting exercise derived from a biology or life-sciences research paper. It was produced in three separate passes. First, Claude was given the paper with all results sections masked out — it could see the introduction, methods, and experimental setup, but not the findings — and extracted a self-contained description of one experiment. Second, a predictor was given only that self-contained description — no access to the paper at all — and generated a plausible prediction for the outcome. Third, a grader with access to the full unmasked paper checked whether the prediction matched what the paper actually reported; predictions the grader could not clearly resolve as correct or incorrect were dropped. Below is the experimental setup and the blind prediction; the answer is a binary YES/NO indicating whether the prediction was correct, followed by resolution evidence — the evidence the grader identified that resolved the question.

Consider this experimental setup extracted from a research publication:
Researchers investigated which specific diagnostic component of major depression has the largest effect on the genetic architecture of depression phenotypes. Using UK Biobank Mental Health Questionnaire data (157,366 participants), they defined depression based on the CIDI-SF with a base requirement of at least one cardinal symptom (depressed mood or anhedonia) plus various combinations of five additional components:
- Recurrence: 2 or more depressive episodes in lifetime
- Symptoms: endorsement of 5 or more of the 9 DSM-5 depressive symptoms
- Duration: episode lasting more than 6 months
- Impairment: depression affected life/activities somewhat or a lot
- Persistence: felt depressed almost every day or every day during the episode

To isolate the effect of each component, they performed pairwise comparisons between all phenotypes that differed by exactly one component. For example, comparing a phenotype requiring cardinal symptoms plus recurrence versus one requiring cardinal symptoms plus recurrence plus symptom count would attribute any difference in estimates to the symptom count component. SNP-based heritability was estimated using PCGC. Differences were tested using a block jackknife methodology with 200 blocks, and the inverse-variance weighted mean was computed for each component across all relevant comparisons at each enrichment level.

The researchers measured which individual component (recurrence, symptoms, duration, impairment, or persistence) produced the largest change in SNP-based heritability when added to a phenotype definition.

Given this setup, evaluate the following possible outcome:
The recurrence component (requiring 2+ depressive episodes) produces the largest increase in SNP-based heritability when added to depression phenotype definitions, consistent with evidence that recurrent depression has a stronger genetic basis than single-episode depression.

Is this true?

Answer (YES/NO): NO